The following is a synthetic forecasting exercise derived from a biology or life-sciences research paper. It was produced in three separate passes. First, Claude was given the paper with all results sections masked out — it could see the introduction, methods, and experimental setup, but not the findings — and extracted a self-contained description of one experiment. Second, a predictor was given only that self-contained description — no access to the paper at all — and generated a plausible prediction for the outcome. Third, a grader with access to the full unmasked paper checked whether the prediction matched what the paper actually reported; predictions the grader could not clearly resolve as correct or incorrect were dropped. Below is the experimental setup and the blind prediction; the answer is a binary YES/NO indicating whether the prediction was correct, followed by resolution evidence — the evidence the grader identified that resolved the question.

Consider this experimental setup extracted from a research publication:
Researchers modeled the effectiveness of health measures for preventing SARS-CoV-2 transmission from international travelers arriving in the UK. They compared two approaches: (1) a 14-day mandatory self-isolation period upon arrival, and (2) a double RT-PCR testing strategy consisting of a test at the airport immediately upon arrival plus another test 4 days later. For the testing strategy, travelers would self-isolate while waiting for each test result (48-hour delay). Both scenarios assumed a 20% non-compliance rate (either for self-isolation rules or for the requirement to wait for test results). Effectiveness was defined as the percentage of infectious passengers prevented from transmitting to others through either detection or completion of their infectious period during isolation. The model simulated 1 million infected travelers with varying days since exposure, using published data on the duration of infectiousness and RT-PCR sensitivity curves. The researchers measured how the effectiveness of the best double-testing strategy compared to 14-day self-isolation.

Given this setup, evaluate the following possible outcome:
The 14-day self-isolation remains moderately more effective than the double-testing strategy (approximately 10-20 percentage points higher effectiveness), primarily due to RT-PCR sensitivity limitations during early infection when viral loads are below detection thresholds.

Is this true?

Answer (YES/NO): NO